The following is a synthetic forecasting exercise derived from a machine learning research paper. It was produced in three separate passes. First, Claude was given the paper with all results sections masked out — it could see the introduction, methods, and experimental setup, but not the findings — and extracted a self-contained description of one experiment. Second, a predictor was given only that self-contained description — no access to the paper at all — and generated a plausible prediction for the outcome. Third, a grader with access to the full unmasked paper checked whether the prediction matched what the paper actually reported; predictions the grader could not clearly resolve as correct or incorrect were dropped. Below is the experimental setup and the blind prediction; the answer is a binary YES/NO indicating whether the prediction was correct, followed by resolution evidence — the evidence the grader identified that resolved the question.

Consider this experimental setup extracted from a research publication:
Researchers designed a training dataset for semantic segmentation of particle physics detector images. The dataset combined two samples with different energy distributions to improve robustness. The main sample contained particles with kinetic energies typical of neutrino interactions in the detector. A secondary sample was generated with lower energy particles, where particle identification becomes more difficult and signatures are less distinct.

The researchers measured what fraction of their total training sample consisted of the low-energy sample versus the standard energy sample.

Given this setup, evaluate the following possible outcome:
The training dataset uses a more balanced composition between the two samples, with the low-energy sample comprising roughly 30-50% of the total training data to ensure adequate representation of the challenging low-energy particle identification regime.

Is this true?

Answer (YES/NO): NO